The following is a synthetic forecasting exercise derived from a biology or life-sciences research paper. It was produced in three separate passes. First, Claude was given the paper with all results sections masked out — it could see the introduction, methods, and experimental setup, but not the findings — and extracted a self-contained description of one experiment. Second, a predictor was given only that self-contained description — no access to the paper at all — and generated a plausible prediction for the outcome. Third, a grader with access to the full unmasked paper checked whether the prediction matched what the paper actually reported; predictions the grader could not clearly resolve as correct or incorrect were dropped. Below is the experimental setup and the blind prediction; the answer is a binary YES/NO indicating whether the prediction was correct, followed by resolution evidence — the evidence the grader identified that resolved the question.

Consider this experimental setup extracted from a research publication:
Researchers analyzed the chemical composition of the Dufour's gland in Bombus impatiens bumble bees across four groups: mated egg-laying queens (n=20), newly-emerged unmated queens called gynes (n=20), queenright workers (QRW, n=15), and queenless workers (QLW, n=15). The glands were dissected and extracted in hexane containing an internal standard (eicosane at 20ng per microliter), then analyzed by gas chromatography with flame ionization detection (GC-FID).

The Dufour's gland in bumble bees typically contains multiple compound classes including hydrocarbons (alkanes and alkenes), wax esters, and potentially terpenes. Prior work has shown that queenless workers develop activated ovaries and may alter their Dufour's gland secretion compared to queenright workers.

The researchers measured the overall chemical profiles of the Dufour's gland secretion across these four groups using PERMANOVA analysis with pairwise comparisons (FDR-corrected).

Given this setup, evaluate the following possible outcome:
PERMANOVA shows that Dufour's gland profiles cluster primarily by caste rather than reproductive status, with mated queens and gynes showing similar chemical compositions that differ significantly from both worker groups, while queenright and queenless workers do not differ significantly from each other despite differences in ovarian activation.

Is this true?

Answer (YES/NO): NO